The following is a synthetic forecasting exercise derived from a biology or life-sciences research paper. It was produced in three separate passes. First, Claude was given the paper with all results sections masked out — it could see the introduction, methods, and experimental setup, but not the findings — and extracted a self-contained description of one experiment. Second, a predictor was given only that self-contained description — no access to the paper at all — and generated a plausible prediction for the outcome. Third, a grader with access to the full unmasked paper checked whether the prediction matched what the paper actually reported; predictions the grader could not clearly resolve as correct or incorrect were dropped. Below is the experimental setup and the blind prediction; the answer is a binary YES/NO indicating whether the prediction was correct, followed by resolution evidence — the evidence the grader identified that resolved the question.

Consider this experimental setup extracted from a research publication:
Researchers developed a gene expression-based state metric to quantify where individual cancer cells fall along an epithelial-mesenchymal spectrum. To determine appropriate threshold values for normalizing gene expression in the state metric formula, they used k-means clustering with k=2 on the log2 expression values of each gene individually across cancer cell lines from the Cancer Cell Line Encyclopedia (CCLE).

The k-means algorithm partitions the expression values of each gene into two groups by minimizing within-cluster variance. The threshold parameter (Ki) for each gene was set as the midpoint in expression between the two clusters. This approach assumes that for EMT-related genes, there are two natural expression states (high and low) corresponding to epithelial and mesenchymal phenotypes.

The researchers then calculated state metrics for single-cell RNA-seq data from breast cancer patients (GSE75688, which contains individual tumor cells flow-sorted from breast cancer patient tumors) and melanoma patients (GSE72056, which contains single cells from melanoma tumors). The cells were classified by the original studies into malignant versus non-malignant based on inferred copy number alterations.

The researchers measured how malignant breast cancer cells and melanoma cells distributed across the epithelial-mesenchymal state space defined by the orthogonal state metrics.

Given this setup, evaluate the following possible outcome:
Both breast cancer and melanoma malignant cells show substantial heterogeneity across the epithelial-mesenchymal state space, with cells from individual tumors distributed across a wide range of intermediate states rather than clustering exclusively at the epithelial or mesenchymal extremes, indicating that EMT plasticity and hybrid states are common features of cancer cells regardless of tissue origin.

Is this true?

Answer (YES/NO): NO